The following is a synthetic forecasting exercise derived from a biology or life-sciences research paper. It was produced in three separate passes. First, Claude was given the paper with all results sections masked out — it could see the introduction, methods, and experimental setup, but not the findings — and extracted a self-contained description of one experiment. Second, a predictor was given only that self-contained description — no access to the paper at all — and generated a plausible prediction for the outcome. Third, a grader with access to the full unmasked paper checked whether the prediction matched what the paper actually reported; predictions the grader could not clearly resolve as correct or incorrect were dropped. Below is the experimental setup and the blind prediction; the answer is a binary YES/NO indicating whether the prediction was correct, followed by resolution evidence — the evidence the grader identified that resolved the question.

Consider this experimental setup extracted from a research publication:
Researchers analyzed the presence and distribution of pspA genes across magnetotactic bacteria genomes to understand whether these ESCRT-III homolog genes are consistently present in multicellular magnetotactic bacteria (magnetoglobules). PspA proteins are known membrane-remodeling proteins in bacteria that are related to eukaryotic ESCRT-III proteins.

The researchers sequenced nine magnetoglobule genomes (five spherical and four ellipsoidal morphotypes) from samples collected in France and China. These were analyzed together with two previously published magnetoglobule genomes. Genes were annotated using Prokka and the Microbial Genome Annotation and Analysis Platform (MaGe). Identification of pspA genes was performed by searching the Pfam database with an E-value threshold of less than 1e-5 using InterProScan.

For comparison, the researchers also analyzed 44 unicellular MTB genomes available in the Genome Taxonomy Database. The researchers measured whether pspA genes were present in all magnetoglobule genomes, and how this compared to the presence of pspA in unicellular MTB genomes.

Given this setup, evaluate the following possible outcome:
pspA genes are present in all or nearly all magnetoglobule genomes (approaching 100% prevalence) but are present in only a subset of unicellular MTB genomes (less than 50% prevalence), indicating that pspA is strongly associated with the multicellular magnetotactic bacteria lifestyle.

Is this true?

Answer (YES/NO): YES